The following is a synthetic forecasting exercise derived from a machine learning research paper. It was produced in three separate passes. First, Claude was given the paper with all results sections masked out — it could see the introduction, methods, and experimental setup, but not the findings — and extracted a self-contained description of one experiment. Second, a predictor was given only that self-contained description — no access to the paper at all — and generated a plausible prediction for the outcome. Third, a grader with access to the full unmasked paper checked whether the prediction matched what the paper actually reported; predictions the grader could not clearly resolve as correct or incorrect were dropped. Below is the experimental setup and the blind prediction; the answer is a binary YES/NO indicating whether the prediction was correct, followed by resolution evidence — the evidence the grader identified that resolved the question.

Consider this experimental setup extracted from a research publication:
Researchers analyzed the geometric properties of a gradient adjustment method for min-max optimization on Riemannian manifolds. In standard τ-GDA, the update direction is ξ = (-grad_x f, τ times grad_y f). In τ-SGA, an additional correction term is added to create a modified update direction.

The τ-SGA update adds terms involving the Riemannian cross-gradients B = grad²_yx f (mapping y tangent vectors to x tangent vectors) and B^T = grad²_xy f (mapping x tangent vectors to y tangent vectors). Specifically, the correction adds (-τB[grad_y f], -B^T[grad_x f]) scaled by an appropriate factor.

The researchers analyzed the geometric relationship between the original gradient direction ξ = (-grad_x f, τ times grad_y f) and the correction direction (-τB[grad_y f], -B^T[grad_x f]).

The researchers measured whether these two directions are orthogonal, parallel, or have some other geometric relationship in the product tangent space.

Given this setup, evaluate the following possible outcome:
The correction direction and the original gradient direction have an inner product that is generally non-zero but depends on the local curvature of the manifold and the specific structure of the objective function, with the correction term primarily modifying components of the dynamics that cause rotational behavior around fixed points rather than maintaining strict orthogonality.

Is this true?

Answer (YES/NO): NO